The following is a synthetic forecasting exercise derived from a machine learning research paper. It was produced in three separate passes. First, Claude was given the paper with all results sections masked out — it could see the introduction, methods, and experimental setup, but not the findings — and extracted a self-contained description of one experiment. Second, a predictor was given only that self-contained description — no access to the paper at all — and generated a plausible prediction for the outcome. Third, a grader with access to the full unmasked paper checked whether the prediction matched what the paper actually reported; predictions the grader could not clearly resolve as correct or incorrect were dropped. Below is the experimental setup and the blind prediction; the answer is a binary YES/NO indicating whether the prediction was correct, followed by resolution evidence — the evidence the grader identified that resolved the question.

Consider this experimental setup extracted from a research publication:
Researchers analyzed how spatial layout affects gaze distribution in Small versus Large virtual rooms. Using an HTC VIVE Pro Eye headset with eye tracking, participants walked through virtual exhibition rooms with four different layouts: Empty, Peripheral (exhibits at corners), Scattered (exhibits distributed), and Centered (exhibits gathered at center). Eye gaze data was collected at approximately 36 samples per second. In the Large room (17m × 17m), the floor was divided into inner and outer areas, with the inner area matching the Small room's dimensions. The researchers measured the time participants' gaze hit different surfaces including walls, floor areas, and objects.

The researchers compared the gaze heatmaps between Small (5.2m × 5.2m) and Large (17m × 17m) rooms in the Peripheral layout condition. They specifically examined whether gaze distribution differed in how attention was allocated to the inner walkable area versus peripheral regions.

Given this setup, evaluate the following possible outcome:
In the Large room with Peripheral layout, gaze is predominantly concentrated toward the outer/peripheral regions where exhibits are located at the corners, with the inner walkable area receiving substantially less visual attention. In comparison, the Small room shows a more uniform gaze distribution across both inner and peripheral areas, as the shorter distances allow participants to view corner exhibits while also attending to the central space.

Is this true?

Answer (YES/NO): NO